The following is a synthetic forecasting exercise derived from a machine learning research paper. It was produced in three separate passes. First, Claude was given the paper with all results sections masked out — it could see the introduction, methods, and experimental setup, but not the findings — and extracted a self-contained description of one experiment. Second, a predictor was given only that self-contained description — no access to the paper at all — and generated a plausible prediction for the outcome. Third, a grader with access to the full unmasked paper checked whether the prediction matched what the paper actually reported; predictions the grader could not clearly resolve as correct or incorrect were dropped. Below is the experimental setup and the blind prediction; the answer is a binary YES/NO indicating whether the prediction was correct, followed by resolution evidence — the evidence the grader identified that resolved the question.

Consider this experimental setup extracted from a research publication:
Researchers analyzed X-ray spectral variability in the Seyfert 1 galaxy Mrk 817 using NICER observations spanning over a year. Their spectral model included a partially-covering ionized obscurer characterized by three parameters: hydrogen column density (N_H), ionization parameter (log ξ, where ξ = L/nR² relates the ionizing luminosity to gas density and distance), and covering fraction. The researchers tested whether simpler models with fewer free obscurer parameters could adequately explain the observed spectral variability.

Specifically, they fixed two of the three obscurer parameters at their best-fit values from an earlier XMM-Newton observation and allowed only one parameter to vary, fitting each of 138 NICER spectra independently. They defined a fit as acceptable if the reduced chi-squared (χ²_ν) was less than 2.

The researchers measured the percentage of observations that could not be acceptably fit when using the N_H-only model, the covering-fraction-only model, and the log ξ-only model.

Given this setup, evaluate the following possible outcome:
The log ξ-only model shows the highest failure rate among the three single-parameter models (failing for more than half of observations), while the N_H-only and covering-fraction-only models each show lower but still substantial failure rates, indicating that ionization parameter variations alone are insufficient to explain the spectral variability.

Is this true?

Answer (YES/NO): NO